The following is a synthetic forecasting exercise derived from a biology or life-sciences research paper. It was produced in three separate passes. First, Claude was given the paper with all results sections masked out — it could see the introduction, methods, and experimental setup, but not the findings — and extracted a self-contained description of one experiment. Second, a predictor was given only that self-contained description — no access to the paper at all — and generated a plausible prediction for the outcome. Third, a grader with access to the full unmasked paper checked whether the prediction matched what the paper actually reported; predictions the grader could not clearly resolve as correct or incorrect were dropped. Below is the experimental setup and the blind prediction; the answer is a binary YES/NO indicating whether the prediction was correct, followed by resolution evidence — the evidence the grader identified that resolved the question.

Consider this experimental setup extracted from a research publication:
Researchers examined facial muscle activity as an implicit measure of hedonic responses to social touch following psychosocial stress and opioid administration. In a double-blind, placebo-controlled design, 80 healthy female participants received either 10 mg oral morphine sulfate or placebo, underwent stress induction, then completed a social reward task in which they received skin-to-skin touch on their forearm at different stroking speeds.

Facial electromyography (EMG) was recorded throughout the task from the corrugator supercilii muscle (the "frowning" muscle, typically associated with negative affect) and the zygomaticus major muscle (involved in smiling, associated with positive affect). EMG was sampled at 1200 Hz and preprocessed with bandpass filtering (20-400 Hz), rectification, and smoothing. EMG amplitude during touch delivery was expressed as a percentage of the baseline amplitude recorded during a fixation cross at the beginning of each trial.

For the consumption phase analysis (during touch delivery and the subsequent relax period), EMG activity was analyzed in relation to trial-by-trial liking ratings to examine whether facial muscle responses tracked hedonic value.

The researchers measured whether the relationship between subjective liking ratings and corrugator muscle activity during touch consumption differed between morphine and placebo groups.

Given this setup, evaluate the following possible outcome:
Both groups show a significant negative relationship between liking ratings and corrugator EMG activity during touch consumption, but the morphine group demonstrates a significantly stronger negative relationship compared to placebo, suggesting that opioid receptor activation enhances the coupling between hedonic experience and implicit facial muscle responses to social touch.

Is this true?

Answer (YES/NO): NO